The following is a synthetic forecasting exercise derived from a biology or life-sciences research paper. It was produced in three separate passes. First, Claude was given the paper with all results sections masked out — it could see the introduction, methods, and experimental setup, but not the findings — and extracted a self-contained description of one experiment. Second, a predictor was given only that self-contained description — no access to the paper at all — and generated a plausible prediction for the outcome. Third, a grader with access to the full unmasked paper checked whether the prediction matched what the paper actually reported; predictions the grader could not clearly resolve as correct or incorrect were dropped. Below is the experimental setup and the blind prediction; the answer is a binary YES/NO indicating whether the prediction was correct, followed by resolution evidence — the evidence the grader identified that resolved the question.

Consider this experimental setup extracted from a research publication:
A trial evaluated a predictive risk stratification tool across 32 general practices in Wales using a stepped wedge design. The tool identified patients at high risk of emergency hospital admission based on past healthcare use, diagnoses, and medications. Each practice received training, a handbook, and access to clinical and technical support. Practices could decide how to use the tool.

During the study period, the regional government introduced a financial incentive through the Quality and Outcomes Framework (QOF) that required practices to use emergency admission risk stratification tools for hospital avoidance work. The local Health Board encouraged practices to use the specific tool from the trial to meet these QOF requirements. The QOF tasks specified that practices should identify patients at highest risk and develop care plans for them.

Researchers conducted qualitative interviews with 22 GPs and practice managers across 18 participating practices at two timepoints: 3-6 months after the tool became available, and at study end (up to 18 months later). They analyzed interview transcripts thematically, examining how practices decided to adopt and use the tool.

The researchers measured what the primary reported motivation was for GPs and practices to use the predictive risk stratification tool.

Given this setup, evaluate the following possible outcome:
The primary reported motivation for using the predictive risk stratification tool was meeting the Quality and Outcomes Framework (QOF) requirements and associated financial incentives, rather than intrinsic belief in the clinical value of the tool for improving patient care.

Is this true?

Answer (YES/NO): YES